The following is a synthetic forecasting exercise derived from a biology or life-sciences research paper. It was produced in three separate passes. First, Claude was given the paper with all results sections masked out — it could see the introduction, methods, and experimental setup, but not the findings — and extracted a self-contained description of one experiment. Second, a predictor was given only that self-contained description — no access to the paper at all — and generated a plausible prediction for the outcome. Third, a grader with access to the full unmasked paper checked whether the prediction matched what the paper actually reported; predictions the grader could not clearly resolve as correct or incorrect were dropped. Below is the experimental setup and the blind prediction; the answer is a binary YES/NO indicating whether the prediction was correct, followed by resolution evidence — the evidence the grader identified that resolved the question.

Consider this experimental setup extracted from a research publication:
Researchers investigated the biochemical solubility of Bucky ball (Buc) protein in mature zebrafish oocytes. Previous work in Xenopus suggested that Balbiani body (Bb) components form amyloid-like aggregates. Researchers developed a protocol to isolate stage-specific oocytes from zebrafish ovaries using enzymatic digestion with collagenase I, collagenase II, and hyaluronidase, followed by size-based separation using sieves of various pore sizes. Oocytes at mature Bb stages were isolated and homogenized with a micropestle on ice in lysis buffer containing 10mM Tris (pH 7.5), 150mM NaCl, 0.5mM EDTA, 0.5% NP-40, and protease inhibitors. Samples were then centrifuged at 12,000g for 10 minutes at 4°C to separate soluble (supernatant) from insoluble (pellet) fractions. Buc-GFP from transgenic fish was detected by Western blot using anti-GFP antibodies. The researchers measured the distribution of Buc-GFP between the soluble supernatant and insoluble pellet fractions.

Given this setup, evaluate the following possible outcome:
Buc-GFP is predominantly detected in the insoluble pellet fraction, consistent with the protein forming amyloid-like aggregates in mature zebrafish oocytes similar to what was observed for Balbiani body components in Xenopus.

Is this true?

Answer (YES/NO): YES